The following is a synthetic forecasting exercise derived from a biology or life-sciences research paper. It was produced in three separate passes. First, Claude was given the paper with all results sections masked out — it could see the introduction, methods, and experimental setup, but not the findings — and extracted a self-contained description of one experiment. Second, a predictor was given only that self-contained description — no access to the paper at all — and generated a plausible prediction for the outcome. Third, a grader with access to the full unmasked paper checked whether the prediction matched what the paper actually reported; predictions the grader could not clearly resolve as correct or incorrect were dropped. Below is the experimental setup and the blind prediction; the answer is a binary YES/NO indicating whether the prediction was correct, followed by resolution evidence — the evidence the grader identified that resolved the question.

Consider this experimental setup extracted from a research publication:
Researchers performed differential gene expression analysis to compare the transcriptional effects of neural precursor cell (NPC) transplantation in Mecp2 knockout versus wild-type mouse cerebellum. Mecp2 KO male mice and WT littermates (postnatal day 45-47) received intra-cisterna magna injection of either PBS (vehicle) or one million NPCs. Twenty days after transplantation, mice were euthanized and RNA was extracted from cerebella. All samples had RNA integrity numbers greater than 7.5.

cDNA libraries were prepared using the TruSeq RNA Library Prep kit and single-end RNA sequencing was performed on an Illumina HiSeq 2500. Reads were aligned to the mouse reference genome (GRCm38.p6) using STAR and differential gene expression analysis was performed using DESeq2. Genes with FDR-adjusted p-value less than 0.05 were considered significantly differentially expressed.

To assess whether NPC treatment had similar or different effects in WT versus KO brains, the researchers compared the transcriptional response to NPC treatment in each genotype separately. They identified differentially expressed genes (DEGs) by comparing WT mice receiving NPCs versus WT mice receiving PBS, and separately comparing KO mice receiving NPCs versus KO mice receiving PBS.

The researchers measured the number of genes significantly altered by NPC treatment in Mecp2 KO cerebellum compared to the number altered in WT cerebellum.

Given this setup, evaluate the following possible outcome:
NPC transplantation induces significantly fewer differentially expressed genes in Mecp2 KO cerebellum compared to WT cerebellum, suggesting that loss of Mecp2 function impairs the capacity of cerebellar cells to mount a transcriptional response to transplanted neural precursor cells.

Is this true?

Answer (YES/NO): NO